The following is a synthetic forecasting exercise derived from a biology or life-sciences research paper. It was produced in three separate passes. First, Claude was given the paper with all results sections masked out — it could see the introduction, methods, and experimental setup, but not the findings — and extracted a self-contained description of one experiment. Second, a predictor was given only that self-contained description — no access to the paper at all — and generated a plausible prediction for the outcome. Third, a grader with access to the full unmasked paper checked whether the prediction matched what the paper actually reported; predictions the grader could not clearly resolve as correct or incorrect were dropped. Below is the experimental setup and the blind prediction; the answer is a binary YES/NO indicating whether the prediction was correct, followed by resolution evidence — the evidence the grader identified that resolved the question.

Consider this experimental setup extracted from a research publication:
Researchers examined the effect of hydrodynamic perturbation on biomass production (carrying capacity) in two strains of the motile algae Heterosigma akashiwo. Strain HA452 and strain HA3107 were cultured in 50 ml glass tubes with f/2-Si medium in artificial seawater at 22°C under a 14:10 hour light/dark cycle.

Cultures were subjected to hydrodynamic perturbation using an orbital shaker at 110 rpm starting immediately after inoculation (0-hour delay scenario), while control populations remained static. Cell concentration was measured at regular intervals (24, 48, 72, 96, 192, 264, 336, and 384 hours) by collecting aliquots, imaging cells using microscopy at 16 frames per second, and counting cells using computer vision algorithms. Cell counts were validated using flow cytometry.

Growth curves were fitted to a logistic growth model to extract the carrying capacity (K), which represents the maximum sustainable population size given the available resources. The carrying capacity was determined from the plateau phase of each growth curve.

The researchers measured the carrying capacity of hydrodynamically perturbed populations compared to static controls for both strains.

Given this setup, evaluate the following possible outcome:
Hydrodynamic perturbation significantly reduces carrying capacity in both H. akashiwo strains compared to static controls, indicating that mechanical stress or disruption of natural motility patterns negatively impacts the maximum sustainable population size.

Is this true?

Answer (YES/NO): NO